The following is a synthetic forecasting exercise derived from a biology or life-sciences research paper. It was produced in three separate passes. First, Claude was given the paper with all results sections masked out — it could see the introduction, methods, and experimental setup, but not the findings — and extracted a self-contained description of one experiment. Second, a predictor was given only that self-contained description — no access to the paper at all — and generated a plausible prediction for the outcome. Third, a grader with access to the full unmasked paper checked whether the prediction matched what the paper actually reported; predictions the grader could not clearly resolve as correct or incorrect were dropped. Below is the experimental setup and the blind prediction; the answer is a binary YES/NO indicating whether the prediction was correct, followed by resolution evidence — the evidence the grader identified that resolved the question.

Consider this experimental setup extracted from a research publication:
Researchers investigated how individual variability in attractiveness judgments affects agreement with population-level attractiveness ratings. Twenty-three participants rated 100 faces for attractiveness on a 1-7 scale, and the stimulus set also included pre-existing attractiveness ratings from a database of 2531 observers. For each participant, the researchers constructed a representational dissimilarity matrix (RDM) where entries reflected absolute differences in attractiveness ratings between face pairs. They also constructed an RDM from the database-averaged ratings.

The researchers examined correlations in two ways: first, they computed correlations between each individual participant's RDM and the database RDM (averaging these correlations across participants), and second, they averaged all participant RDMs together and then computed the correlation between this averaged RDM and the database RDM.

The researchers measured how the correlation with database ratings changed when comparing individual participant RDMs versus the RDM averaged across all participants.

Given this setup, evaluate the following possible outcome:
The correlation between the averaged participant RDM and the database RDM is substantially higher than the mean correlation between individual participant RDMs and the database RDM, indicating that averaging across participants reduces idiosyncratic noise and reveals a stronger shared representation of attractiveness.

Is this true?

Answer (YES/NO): YES